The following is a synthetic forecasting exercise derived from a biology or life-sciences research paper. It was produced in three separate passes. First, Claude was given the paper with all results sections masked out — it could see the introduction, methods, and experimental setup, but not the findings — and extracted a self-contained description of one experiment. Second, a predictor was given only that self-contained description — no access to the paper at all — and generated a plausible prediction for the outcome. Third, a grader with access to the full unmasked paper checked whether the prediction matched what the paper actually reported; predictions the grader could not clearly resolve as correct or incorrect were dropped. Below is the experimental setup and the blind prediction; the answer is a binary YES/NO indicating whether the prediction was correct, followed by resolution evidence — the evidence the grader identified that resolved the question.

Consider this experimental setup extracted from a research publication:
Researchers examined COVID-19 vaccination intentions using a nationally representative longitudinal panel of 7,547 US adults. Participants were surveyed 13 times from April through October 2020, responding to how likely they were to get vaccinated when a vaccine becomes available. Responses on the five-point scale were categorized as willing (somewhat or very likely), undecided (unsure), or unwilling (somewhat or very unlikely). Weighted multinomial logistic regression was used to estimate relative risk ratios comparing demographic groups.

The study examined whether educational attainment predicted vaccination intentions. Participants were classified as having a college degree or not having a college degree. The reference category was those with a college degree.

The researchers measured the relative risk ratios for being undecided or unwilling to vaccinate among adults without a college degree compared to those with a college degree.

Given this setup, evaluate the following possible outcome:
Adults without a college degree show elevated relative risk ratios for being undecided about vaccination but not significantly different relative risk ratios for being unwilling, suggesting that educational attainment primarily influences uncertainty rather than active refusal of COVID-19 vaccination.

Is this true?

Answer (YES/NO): NO